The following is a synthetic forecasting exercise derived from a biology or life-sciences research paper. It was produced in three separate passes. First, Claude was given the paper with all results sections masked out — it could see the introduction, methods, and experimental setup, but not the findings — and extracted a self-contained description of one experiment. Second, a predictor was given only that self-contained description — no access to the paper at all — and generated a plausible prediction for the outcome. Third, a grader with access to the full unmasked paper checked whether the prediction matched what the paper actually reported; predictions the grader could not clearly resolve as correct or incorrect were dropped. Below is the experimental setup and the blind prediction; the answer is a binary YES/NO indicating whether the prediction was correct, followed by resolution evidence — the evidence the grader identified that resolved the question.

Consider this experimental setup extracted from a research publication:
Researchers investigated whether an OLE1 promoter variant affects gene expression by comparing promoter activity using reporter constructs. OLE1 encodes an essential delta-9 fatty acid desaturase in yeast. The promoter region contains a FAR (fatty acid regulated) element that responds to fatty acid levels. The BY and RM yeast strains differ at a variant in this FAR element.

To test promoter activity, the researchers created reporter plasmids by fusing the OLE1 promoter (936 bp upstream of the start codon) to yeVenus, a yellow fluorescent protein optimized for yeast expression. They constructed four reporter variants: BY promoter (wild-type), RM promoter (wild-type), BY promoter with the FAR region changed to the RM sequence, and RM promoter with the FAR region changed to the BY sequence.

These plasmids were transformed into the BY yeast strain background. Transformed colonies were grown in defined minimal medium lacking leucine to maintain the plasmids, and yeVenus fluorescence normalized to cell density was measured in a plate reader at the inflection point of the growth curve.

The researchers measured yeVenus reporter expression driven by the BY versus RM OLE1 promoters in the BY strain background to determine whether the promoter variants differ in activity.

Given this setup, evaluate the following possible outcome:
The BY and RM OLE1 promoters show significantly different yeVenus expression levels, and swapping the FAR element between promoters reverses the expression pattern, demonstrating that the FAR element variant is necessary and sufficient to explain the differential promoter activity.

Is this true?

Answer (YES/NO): YES